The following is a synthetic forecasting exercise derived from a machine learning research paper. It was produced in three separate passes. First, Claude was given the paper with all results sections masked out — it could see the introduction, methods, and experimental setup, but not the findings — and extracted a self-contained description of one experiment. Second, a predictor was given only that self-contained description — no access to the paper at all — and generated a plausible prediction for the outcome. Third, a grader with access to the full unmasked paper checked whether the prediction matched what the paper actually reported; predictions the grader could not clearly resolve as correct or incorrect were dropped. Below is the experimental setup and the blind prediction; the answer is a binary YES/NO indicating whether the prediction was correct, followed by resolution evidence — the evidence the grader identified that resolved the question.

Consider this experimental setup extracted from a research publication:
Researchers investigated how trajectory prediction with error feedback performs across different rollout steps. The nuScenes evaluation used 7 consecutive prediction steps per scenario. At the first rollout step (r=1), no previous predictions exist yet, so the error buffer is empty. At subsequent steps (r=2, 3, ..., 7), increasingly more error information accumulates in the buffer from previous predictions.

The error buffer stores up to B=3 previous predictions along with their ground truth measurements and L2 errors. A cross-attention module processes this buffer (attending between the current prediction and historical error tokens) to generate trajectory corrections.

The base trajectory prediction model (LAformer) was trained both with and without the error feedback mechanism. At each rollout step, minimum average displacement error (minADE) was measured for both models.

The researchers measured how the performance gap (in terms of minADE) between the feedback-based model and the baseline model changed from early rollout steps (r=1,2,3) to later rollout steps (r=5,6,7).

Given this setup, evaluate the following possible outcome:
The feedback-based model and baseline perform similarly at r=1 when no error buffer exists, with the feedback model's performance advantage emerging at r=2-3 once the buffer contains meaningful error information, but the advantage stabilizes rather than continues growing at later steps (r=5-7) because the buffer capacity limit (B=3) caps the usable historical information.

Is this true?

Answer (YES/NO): NO